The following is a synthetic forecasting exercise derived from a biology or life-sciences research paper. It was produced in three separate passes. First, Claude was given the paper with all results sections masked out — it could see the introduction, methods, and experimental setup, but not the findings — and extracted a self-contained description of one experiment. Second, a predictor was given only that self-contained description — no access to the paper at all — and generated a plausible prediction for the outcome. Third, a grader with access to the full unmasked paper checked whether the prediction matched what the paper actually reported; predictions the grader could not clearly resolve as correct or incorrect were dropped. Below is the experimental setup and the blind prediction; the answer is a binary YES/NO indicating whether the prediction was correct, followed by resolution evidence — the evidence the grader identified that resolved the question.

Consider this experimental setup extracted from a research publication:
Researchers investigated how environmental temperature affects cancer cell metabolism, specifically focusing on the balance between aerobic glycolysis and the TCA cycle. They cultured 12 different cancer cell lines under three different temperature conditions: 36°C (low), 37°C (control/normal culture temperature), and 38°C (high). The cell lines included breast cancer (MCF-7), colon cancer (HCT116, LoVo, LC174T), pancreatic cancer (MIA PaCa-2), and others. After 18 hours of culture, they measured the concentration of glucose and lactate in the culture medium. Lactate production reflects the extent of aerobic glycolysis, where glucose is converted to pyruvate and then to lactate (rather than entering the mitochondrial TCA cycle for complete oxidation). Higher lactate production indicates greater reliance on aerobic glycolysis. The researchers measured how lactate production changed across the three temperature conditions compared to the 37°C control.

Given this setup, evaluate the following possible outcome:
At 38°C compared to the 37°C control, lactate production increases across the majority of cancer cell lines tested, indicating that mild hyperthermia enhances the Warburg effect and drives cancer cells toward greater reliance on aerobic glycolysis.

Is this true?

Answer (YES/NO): NO